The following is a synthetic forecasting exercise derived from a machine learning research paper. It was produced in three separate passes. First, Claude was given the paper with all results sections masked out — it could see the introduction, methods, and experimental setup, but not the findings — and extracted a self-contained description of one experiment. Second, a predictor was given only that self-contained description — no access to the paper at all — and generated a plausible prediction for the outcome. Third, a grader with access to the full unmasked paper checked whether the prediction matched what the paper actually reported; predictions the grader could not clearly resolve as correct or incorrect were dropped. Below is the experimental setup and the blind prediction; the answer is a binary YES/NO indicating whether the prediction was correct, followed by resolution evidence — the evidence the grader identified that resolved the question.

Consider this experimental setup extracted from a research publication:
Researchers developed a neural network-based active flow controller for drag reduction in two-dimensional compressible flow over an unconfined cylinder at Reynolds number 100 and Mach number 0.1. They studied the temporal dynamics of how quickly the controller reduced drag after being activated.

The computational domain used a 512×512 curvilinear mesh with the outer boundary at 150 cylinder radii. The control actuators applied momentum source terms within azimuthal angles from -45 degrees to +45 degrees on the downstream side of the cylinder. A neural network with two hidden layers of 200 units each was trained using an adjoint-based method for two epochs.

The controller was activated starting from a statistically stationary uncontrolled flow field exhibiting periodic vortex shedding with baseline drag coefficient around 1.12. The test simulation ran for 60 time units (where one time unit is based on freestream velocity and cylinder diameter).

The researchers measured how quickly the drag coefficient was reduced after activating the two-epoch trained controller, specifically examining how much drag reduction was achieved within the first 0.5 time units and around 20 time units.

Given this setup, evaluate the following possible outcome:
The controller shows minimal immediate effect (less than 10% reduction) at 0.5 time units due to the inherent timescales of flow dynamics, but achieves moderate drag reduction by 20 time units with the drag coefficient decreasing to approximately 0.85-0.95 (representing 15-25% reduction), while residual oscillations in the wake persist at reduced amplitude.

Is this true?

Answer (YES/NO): NO